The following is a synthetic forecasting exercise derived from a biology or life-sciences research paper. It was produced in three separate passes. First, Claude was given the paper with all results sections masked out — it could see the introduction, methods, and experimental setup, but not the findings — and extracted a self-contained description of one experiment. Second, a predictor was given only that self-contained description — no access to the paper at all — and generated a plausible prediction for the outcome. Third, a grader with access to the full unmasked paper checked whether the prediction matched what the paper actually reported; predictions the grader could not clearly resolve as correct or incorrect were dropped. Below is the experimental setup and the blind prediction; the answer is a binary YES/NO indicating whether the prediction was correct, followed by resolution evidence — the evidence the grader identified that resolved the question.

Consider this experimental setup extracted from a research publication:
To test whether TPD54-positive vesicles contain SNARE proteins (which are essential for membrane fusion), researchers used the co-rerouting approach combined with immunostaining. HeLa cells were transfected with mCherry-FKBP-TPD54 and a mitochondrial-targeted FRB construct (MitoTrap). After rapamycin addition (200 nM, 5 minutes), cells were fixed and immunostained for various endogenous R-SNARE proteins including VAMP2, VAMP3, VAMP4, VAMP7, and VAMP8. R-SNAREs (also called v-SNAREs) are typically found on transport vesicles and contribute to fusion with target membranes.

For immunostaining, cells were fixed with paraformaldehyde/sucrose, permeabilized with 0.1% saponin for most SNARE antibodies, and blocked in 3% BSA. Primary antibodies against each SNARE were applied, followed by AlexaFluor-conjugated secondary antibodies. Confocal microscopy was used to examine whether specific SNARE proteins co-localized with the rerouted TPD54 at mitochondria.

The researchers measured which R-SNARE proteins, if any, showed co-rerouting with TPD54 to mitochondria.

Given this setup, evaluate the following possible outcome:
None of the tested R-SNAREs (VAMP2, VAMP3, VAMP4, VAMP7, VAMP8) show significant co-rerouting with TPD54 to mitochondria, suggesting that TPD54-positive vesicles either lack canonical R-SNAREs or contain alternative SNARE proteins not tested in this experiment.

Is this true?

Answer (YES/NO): NO